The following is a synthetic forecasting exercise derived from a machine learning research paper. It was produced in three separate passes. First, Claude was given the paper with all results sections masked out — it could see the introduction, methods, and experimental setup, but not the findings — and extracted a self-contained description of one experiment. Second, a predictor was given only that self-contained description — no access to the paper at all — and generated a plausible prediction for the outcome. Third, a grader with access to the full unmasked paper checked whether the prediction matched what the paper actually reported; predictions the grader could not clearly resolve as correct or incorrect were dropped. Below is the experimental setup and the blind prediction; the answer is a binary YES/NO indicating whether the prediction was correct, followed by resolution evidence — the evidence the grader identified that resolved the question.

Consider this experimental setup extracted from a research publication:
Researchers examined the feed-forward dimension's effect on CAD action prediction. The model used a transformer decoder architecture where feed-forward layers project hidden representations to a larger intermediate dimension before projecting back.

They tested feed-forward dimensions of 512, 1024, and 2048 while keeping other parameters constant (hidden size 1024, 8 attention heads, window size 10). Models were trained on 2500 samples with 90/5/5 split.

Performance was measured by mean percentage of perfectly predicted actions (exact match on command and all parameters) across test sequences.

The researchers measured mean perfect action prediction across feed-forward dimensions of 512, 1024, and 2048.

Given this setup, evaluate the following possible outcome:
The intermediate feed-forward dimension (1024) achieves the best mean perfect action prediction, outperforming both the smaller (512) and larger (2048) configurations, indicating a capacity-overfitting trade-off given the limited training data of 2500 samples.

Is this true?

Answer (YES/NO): NO